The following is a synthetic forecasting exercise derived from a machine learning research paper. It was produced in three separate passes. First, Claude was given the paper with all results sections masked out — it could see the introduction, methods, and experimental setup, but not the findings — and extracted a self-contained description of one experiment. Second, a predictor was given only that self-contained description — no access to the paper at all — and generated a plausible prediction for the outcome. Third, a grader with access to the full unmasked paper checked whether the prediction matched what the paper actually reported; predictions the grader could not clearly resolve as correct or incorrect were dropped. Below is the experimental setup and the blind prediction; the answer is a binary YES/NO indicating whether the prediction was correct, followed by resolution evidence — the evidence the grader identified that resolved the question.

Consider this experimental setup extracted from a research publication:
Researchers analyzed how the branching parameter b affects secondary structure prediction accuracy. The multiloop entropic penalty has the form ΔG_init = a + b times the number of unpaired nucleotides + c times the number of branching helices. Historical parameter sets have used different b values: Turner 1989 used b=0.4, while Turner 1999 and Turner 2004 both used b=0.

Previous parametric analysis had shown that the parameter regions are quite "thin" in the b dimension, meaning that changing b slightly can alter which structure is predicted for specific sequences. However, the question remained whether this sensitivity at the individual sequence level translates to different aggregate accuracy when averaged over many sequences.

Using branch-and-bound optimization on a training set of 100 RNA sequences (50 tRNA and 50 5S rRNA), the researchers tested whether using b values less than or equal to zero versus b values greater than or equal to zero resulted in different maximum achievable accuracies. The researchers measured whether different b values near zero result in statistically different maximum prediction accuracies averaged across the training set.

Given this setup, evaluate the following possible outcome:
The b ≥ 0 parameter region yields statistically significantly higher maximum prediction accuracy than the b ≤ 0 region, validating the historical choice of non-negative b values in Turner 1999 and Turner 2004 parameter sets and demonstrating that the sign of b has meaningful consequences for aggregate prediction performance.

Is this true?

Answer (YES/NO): NO